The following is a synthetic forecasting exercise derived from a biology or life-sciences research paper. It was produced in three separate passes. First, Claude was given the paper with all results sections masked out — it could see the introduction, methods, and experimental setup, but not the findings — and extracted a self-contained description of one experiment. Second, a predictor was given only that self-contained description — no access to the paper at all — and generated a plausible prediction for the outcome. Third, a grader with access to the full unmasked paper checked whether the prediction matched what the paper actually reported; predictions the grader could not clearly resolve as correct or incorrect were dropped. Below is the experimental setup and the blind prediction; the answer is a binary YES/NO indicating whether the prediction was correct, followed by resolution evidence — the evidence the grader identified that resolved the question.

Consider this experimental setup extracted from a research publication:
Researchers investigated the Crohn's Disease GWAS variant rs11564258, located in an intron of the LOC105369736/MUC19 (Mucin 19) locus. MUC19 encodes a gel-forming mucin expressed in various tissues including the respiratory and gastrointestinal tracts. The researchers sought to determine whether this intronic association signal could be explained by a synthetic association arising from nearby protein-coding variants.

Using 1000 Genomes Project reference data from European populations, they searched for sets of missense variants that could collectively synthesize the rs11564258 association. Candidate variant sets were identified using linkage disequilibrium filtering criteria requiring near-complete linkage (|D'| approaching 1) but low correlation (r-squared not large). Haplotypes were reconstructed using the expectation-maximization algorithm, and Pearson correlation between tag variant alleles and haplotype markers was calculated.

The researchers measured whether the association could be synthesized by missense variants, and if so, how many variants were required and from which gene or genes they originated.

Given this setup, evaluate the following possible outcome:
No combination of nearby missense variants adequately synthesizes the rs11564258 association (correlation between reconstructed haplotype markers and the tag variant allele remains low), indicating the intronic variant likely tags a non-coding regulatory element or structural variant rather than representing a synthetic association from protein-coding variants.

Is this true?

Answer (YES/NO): NO